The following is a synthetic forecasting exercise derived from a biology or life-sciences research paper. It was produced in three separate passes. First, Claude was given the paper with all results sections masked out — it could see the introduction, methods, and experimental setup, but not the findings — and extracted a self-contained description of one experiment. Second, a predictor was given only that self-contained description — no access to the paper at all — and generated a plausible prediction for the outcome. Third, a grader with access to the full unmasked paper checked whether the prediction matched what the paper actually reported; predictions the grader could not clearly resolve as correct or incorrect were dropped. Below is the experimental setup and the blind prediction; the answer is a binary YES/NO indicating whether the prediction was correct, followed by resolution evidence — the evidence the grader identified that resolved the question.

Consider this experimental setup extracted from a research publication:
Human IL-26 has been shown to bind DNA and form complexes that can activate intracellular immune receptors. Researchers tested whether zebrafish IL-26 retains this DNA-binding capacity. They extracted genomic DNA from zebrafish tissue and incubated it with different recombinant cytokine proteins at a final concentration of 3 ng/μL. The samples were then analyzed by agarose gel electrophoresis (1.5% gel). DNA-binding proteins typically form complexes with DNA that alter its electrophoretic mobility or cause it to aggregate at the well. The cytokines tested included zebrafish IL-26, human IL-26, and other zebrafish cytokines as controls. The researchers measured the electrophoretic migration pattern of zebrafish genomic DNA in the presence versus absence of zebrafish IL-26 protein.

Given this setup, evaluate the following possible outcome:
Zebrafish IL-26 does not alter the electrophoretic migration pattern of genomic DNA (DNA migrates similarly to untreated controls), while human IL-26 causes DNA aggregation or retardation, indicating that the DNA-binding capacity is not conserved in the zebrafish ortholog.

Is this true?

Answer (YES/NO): YES